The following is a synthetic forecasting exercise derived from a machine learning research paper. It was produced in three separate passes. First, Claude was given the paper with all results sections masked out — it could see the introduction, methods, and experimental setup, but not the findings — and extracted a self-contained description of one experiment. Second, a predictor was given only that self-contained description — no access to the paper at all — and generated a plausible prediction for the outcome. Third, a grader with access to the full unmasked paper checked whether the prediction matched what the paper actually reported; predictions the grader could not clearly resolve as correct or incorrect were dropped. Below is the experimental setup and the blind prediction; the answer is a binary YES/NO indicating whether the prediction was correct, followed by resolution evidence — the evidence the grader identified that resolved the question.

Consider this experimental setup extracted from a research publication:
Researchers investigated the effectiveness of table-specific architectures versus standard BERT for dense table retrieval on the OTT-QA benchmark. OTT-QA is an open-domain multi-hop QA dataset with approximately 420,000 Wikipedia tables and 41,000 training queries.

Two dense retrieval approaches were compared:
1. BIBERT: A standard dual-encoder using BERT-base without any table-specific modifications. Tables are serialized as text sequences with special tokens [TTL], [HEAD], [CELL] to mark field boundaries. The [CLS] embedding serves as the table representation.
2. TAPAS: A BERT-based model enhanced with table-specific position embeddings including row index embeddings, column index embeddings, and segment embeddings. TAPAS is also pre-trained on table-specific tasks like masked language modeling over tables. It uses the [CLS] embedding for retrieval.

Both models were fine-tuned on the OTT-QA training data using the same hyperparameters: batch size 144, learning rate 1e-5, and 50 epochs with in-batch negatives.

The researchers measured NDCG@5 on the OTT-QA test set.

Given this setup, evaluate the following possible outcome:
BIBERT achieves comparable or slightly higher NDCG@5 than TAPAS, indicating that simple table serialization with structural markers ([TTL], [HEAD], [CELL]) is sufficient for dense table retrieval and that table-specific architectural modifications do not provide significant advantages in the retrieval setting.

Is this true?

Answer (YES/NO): YES